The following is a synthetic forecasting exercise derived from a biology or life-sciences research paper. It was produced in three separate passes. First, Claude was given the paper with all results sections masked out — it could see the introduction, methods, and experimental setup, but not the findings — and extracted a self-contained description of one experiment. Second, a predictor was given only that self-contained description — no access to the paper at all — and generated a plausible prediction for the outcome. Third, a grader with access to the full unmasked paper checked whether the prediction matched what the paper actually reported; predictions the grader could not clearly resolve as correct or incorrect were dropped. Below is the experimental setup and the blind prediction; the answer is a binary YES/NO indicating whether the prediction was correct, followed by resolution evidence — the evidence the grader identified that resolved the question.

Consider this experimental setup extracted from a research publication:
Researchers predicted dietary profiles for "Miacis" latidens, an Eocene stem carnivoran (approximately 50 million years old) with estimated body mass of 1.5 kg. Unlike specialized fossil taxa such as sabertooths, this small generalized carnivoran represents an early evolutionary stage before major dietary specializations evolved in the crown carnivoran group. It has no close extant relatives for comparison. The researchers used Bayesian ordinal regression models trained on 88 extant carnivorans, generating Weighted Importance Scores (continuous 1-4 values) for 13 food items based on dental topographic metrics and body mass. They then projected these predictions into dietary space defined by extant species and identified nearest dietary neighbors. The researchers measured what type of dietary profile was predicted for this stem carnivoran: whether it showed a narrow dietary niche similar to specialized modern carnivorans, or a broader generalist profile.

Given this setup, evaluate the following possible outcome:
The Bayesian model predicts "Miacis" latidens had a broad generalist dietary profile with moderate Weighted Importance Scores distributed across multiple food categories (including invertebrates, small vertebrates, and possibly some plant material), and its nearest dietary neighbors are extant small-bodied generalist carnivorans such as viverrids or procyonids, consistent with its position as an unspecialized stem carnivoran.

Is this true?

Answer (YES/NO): NO